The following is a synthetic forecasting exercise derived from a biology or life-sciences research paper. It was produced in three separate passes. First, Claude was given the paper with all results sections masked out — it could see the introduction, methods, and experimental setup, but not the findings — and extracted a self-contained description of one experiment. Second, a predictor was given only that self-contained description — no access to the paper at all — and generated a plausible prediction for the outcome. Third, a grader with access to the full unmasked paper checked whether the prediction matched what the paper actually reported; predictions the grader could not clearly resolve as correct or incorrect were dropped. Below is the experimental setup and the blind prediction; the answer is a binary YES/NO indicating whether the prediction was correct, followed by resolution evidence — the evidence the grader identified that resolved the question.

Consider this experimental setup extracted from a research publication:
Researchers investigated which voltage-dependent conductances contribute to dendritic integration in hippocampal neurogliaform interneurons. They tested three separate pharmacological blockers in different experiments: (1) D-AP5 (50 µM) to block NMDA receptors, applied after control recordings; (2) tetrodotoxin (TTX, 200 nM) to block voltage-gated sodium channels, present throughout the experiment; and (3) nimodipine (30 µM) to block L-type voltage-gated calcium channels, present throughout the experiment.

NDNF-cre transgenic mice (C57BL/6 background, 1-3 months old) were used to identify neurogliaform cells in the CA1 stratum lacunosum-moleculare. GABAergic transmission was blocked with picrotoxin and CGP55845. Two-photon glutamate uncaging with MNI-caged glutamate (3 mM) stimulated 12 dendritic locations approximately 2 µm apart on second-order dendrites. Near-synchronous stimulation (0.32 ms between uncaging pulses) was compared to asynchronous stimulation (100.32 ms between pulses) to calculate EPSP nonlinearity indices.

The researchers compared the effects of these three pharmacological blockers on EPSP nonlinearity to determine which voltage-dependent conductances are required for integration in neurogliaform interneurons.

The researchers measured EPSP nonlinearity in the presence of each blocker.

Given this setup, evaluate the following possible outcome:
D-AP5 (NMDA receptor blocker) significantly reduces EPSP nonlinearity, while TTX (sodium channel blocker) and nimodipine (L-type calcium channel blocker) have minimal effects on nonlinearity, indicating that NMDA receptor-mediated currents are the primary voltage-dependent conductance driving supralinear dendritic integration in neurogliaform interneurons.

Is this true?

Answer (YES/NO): YES